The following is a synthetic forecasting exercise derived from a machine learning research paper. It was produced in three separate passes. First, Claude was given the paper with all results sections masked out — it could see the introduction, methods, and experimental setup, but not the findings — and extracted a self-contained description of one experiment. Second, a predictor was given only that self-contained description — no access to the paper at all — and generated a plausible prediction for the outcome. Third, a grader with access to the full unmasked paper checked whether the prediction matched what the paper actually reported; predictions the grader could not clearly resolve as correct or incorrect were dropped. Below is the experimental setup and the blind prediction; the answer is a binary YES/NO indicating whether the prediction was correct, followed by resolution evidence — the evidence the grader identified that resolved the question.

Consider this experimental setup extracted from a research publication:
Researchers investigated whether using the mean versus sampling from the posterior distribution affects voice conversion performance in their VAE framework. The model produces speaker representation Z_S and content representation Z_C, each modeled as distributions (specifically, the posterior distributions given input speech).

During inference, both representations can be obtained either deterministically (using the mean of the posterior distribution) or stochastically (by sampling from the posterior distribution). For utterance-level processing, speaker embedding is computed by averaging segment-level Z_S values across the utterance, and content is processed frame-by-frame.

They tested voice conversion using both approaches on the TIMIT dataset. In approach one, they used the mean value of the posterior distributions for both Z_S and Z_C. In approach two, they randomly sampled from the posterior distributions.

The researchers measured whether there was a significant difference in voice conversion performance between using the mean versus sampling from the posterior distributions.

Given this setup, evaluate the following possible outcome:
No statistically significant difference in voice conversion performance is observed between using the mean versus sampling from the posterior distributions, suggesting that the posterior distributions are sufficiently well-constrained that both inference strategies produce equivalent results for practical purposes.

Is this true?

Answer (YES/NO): YES